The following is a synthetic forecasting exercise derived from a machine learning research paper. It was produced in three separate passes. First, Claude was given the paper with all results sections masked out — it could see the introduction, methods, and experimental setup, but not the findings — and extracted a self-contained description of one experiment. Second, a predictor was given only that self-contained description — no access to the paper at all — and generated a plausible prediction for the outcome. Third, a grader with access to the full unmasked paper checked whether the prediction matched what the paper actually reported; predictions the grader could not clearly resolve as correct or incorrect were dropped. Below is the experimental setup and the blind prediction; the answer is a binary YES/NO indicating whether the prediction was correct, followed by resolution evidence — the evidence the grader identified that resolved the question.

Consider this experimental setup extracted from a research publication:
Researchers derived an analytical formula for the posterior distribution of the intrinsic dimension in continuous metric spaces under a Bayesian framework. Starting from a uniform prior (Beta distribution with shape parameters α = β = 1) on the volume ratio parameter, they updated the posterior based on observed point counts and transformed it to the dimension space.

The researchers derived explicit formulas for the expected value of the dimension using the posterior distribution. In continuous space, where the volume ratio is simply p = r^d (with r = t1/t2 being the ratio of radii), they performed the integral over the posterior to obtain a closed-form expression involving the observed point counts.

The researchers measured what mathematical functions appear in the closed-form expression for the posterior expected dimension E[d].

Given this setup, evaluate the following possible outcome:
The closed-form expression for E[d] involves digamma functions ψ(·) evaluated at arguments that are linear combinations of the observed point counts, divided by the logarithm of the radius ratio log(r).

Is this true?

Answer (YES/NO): YES